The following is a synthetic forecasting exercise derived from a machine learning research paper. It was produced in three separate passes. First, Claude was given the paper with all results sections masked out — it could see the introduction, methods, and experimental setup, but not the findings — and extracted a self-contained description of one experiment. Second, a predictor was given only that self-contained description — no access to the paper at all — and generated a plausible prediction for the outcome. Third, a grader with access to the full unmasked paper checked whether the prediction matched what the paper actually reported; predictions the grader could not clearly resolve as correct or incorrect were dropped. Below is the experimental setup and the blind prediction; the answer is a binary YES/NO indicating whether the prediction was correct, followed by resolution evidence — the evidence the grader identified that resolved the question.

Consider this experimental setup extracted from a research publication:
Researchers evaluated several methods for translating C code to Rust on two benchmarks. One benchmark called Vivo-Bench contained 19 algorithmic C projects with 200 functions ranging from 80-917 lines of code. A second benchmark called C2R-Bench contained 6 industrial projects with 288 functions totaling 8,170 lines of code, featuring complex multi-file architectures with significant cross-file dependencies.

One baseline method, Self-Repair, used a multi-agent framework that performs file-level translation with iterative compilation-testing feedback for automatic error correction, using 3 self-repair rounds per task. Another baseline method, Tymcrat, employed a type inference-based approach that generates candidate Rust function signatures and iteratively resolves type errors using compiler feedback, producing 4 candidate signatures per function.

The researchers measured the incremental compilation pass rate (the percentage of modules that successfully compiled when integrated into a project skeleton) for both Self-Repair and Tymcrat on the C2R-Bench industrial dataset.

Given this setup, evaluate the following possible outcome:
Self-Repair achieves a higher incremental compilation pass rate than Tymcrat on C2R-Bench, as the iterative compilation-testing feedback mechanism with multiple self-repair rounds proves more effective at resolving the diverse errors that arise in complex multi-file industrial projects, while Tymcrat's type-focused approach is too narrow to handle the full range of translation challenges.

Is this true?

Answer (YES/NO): NO